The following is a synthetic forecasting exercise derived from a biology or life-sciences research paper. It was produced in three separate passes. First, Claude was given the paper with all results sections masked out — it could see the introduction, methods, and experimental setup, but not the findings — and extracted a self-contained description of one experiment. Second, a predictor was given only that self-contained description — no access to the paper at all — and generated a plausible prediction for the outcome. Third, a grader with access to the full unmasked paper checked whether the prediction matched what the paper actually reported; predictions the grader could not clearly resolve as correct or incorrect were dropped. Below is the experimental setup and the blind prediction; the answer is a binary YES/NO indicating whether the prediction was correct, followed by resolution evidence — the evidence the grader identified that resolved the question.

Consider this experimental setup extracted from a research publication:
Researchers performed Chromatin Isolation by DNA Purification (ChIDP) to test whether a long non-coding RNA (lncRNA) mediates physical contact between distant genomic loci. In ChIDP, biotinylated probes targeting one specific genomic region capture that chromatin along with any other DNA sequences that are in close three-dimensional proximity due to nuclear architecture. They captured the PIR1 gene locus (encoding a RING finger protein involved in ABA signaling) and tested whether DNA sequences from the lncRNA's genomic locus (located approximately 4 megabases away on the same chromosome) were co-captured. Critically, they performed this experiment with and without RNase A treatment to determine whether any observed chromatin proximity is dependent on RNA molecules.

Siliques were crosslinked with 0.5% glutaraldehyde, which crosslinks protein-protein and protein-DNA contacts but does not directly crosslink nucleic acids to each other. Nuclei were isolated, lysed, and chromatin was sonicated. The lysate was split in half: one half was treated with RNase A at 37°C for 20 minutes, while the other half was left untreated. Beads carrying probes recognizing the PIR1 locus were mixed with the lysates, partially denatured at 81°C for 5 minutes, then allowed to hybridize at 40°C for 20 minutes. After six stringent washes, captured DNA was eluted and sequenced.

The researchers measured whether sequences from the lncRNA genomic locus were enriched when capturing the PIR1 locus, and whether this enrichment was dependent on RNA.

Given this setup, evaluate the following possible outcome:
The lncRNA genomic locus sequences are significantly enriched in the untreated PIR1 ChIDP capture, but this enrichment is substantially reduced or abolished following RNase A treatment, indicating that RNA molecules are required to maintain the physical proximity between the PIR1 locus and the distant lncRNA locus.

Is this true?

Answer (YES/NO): NO